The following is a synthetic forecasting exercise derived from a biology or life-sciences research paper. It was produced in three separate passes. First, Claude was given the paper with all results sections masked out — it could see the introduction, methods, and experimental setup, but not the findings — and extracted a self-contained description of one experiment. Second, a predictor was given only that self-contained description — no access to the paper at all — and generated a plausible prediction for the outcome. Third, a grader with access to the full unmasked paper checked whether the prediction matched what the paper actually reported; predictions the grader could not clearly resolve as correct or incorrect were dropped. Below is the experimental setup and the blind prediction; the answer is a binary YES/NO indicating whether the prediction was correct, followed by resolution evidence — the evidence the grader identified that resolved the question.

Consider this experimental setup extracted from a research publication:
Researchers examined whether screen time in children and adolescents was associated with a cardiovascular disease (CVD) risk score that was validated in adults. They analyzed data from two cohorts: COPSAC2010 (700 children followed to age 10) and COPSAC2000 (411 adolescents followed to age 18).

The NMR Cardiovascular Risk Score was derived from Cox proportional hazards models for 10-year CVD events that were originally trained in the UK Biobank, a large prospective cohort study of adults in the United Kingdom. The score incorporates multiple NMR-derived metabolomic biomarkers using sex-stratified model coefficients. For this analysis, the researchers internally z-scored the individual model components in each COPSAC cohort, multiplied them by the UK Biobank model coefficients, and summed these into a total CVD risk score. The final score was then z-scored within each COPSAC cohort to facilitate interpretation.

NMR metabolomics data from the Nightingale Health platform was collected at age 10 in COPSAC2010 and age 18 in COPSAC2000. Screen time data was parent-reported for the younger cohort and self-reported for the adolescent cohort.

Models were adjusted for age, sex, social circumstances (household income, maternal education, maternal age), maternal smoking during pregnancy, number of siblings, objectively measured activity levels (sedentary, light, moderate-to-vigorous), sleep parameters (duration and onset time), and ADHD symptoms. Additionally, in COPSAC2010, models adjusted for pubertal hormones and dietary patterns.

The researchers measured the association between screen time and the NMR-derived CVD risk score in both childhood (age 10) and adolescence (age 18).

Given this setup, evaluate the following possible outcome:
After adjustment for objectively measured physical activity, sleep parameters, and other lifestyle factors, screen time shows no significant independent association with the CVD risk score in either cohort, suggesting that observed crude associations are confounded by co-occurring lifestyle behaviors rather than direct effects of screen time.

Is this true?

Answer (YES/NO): NO